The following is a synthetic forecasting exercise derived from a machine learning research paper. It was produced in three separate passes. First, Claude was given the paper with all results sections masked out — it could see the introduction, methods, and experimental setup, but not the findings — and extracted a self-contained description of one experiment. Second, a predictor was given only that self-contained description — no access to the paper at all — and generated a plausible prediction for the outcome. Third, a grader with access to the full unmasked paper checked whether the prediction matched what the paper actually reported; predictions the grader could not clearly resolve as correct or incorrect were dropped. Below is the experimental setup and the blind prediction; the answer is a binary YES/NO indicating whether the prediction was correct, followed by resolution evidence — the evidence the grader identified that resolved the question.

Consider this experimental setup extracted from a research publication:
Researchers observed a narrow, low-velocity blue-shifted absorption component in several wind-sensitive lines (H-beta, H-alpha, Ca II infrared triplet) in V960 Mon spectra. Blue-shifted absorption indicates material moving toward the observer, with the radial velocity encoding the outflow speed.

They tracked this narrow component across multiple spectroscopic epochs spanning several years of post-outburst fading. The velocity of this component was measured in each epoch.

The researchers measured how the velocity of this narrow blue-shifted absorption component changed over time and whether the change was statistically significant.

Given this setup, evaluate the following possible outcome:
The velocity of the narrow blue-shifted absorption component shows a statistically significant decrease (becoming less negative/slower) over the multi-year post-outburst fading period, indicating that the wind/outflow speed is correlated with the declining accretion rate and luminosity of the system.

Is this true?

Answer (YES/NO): YES